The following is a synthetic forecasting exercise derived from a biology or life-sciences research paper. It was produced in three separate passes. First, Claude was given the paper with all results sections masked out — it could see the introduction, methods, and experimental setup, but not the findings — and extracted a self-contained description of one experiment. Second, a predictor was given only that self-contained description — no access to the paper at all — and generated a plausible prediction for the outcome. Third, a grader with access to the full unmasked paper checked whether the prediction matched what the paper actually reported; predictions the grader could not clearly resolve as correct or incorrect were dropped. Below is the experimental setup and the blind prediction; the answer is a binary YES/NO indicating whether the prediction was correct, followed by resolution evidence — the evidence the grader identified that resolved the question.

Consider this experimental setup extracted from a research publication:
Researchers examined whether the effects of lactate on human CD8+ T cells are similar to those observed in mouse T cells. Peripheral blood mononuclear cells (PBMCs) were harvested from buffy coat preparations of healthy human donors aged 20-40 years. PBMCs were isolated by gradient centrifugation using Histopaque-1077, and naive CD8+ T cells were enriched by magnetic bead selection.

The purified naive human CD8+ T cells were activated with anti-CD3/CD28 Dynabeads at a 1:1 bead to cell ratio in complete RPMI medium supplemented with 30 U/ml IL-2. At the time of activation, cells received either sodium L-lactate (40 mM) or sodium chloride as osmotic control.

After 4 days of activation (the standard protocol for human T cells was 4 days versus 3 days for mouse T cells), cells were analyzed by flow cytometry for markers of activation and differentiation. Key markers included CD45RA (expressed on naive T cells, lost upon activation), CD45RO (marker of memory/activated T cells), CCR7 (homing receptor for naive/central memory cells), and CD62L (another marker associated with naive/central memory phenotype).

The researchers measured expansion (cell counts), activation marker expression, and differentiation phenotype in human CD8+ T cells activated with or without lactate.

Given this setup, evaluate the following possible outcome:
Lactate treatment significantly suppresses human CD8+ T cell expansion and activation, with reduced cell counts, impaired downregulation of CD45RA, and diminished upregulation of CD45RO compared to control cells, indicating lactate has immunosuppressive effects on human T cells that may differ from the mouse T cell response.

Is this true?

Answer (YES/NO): NO